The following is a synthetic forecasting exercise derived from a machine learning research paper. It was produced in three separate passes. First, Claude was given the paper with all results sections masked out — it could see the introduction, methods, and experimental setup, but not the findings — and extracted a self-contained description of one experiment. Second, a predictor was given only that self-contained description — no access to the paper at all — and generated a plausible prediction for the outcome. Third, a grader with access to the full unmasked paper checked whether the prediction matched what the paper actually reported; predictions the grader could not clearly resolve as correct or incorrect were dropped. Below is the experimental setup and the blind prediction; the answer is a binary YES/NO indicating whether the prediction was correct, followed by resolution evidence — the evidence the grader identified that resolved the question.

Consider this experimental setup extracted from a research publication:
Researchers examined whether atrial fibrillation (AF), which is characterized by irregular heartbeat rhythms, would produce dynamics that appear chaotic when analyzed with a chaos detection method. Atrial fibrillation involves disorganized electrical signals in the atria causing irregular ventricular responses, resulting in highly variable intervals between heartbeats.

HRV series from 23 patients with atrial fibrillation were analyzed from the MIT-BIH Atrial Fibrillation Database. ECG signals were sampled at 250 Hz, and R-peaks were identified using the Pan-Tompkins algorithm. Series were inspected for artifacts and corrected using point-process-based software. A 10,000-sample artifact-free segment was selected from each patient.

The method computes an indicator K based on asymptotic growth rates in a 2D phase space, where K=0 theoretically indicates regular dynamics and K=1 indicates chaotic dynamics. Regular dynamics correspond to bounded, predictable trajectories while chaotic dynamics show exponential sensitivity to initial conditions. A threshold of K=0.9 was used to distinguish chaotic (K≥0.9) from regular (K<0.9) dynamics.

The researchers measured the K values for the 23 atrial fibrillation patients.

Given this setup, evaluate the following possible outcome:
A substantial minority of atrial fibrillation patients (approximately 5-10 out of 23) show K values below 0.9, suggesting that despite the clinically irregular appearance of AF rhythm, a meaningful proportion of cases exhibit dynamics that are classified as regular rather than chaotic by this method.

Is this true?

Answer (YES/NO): NO